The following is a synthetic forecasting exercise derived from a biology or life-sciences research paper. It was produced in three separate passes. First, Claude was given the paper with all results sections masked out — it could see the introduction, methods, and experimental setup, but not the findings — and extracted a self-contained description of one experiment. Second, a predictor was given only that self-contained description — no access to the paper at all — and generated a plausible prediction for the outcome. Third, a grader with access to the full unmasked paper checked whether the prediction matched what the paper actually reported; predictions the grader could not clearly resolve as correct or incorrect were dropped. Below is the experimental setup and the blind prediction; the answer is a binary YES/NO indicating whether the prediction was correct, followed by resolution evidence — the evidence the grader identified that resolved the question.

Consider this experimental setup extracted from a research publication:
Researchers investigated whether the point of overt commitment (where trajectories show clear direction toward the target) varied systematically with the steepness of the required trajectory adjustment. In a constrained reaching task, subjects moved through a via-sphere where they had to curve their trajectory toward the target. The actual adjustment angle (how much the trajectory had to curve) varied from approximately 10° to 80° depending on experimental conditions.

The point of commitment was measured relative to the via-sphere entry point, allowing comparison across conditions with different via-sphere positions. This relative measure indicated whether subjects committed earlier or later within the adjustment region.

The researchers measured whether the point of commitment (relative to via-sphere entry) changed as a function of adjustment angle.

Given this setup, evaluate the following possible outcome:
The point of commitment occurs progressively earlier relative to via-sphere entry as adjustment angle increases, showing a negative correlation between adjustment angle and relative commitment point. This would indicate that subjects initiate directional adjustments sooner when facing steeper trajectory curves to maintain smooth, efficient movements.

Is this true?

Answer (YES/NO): NO